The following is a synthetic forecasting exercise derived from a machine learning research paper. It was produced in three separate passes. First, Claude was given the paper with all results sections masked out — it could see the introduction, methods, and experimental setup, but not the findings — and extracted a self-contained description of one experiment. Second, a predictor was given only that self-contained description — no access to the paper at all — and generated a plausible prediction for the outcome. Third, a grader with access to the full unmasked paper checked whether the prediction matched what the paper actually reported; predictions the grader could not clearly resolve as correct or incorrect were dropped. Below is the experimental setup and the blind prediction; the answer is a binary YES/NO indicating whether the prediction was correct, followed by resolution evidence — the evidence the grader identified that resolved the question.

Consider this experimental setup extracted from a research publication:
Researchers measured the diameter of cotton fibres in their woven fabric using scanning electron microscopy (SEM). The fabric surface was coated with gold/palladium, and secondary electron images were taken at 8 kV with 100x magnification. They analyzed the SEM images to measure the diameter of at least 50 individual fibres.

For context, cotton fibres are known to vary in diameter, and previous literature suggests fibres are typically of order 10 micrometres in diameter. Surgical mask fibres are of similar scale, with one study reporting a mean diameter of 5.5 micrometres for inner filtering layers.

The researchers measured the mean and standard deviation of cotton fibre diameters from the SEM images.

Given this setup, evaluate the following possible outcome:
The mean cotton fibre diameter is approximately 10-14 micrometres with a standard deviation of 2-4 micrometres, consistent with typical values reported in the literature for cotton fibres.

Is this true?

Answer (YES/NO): NO